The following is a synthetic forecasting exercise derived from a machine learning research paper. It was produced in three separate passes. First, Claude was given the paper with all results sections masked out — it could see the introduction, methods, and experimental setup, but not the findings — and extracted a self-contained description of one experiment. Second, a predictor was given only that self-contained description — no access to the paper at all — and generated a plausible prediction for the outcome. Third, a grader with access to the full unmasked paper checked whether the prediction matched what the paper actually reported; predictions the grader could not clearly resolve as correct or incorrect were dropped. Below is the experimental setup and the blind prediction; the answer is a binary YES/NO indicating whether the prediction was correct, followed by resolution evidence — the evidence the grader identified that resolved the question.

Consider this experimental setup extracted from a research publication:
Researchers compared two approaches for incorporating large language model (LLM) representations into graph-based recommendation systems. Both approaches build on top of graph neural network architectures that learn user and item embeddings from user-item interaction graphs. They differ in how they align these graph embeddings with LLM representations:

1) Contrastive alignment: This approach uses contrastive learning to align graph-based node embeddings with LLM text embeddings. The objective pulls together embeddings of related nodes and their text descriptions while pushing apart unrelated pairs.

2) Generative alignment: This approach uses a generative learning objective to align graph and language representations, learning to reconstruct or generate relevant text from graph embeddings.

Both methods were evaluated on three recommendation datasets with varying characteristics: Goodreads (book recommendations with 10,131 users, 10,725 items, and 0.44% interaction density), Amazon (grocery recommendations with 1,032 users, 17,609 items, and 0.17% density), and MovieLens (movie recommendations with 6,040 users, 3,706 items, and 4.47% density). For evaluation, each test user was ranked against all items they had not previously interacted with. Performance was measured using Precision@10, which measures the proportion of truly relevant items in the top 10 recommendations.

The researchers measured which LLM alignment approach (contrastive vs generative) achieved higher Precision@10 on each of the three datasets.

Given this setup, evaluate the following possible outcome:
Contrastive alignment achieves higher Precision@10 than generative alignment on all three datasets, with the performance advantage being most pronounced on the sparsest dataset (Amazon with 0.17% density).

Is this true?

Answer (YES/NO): NO